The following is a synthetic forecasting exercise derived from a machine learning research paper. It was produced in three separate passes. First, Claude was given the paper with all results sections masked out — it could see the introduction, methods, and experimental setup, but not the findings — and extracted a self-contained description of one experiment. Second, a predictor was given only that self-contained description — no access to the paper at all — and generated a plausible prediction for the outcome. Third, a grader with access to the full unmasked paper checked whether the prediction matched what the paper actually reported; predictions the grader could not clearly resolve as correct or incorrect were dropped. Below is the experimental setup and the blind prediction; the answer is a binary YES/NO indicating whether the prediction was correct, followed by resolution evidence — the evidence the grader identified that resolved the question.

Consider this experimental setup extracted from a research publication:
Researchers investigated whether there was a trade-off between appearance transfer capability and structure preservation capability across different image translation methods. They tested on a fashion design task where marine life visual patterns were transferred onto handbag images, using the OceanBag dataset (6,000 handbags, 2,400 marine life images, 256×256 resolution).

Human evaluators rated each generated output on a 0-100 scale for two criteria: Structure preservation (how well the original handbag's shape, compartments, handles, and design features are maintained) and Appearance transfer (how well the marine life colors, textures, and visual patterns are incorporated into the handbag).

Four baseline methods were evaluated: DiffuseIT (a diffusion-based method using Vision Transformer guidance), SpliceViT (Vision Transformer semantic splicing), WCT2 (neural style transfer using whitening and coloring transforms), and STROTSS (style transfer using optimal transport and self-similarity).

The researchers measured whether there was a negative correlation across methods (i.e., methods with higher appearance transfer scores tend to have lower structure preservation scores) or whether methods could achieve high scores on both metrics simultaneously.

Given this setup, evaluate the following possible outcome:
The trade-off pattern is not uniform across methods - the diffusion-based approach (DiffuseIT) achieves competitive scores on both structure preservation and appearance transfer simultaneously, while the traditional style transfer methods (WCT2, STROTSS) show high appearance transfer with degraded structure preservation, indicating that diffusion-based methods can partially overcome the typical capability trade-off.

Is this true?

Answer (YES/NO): NO